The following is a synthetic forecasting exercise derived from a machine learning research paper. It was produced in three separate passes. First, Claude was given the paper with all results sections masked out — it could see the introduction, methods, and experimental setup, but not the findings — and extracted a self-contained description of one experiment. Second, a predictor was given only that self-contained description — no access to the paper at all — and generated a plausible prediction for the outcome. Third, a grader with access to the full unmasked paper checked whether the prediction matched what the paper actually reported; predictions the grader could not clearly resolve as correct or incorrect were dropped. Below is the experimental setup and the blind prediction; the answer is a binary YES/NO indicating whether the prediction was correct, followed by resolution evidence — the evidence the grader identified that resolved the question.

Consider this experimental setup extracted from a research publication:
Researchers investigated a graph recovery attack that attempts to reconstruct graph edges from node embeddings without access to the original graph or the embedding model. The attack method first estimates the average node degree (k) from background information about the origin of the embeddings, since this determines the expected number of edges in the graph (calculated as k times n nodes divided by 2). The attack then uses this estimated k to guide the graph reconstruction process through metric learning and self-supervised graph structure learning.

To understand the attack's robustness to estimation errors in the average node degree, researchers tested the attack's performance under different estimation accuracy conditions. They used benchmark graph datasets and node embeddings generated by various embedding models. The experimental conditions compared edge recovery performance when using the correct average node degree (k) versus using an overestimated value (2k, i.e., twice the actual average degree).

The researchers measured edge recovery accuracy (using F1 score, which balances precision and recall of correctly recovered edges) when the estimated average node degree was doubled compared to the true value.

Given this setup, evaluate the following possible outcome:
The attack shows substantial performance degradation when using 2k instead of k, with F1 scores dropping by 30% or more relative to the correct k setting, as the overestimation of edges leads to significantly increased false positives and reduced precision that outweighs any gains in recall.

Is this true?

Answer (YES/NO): NO